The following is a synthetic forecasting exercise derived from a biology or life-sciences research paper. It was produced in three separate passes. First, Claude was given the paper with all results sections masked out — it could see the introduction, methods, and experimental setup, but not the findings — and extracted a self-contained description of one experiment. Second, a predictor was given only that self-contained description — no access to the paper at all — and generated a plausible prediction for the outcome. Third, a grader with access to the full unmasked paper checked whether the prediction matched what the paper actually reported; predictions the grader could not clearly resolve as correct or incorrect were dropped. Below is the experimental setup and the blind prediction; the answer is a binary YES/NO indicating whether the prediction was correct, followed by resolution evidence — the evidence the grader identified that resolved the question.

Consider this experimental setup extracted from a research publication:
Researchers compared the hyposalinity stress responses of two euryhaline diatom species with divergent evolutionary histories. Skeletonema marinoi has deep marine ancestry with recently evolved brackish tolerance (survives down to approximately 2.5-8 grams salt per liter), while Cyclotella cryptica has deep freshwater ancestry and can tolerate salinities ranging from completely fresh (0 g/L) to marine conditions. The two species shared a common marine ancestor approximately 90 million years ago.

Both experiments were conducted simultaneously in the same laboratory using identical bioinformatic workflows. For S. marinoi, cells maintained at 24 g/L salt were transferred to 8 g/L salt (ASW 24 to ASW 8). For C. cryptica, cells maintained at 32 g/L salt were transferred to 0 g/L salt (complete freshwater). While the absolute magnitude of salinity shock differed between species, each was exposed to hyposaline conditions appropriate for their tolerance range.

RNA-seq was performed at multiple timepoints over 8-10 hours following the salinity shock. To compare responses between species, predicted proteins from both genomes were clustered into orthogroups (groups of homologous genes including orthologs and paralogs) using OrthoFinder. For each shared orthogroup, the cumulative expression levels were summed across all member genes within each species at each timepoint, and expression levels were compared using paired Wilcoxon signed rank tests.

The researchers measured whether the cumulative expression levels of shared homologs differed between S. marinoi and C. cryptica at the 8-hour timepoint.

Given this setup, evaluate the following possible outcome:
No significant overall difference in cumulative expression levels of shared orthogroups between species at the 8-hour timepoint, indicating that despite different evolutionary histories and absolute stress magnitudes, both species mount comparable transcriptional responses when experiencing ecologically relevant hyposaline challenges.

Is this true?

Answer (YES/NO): NO